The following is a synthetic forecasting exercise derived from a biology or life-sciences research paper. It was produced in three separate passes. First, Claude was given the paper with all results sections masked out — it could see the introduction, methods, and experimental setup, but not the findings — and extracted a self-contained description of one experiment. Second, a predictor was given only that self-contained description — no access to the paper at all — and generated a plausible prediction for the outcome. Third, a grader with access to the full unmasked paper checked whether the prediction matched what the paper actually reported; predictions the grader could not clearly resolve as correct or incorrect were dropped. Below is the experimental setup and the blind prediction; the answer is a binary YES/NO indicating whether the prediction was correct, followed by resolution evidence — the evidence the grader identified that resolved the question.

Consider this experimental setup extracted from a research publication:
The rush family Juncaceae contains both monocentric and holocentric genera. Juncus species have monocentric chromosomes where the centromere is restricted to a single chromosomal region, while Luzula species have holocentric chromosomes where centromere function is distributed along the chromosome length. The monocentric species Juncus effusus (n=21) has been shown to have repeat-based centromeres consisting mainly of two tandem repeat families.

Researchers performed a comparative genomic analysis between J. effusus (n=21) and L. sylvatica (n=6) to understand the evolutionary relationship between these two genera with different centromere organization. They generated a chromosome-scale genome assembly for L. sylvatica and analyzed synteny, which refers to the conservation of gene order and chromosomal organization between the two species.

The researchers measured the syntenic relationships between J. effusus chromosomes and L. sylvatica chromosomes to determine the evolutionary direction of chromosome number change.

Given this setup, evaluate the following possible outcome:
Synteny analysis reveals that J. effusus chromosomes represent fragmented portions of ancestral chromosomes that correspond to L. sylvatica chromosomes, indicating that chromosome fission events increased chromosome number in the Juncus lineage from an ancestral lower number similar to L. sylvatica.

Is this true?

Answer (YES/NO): NO